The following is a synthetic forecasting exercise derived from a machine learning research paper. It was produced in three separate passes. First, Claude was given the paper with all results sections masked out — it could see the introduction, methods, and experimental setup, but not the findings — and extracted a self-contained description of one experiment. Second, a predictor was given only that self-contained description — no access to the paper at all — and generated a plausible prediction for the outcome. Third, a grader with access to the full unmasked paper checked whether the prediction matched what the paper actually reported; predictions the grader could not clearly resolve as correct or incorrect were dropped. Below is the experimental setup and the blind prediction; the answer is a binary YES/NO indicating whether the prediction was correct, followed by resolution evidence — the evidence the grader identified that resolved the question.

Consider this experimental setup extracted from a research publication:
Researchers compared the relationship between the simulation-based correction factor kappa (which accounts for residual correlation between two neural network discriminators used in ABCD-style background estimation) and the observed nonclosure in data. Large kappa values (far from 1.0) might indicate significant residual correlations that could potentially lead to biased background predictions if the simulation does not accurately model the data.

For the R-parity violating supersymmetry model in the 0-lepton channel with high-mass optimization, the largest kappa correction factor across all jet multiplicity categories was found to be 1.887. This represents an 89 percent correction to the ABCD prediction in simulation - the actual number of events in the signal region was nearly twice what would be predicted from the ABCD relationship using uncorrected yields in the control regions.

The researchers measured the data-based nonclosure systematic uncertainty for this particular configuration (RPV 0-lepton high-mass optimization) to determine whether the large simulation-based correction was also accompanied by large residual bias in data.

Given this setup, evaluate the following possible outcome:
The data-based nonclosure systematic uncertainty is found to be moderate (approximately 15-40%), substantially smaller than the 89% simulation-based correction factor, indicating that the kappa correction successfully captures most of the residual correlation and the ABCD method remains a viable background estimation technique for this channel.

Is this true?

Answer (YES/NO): NO